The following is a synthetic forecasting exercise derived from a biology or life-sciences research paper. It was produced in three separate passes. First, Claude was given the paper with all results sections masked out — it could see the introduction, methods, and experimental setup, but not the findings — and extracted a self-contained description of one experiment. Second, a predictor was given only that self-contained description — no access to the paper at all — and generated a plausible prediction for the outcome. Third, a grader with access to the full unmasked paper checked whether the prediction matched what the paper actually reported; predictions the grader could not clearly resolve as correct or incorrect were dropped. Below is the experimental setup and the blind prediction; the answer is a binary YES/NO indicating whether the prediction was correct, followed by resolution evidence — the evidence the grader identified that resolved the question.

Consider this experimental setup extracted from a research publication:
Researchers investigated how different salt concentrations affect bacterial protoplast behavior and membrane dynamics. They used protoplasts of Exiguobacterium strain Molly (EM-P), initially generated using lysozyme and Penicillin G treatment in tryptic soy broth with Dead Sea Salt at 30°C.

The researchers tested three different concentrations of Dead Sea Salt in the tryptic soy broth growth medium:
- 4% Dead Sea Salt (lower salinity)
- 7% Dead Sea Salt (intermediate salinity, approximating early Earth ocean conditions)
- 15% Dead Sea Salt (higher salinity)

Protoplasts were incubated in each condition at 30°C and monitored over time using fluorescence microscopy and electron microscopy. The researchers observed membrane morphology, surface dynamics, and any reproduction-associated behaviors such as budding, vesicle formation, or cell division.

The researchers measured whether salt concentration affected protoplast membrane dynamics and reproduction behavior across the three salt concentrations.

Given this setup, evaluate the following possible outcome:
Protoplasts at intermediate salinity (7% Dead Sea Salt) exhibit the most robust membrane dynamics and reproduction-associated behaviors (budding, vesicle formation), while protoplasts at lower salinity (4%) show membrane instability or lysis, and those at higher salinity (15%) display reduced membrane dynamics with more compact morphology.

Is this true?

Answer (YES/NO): NO